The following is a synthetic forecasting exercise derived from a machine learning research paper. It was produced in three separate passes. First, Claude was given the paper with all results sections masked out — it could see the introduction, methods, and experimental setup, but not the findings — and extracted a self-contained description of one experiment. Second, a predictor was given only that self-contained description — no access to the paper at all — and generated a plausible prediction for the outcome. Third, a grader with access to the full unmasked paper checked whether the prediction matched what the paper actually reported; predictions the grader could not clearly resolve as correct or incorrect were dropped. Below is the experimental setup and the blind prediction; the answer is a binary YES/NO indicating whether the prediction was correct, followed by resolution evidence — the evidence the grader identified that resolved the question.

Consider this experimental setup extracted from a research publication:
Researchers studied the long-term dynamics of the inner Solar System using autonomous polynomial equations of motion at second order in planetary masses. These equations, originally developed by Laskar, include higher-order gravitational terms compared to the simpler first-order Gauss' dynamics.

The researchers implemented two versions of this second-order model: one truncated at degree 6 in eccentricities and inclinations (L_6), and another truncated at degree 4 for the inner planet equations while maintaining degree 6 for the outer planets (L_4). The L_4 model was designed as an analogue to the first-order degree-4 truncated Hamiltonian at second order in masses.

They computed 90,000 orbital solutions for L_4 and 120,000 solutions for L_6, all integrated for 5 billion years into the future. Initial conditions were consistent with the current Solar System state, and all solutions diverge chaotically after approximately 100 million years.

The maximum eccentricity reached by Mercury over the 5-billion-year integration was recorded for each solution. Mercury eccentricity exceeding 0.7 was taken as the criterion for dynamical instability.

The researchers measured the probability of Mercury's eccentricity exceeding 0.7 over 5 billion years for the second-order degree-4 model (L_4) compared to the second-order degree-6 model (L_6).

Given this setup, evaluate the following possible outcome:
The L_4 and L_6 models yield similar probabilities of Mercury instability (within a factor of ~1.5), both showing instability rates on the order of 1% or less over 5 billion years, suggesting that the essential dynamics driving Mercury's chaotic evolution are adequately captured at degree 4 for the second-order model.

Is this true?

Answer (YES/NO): NO